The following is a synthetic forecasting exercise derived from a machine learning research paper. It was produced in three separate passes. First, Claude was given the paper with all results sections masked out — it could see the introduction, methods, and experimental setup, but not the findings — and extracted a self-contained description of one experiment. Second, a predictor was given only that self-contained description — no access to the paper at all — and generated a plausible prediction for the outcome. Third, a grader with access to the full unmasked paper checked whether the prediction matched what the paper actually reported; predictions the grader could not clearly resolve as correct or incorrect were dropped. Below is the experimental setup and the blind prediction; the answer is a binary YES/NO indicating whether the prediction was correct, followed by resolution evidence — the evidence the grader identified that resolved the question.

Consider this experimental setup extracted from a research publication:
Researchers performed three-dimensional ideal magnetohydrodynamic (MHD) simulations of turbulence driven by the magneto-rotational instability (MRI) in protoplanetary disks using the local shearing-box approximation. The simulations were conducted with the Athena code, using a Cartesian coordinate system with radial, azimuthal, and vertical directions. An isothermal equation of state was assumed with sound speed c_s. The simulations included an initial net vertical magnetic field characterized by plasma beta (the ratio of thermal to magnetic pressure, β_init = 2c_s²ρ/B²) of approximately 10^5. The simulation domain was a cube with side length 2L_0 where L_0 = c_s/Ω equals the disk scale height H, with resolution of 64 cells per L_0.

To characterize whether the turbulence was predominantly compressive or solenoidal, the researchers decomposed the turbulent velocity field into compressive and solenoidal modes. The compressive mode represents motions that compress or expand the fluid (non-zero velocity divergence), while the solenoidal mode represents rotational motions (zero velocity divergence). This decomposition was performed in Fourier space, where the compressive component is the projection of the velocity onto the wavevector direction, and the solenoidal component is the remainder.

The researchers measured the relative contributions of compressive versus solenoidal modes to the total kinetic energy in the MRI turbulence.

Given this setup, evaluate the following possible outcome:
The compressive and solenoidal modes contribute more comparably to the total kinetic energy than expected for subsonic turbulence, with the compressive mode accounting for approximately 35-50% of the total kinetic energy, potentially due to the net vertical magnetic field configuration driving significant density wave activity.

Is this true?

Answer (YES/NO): NO